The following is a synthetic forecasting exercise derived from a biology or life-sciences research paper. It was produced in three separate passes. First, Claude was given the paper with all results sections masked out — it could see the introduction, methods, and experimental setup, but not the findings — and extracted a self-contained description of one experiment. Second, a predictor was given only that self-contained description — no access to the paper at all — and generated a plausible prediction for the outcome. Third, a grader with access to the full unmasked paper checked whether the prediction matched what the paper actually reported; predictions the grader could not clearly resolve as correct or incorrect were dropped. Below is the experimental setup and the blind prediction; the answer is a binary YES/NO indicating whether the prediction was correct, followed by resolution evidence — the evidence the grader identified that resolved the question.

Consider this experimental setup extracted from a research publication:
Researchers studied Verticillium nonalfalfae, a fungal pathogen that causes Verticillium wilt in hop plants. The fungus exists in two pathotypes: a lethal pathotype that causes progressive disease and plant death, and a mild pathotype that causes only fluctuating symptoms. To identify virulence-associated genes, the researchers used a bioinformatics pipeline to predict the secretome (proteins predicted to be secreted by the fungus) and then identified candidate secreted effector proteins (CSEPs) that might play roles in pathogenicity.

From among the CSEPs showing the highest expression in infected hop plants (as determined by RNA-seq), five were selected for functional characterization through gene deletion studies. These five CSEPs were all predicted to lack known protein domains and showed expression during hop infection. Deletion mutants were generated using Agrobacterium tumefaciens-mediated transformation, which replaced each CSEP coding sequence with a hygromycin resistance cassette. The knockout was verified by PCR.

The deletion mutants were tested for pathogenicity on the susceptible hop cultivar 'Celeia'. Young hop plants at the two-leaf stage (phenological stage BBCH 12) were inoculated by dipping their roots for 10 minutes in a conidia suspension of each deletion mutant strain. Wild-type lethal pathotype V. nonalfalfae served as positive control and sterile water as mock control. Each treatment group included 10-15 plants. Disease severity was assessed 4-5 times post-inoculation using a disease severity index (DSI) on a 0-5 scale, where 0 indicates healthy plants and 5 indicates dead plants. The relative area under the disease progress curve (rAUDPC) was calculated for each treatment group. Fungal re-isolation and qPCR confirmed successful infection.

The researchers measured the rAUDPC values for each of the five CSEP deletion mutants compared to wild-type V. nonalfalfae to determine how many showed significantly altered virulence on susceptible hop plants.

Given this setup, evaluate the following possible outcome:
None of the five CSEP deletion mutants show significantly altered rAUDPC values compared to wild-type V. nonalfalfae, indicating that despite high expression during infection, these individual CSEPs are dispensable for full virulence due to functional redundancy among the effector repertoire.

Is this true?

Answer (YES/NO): NO